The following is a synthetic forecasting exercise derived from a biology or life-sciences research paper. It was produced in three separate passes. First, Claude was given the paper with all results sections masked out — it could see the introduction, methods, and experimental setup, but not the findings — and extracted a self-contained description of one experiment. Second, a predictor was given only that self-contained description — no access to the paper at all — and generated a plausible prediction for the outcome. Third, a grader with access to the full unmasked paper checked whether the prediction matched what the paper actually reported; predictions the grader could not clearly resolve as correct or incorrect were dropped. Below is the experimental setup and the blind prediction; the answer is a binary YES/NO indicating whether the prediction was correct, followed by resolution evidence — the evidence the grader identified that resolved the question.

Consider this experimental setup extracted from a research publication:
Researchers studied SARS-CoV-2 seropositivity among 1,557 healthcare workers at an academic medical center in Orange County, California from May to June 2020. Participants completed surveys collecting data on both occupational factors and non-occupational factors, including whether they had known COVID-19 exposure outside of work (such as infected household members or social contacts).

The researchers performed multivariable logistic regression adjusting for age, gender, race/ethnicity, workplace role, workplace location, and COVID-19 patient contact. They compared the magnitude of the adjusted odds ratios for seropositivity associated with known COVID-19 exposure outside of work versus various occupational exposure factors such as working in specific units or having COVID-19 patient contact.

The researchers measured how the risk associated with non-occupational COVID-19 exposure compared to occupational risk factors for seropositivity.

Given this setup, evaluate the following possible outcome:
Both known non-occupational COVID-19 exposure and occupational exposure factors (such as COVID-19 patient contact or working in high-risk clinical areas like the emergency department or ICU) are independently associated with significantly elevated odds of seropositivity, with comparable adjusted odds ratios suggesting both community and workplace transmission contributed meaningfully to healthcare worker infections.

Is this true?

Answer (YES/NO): NO